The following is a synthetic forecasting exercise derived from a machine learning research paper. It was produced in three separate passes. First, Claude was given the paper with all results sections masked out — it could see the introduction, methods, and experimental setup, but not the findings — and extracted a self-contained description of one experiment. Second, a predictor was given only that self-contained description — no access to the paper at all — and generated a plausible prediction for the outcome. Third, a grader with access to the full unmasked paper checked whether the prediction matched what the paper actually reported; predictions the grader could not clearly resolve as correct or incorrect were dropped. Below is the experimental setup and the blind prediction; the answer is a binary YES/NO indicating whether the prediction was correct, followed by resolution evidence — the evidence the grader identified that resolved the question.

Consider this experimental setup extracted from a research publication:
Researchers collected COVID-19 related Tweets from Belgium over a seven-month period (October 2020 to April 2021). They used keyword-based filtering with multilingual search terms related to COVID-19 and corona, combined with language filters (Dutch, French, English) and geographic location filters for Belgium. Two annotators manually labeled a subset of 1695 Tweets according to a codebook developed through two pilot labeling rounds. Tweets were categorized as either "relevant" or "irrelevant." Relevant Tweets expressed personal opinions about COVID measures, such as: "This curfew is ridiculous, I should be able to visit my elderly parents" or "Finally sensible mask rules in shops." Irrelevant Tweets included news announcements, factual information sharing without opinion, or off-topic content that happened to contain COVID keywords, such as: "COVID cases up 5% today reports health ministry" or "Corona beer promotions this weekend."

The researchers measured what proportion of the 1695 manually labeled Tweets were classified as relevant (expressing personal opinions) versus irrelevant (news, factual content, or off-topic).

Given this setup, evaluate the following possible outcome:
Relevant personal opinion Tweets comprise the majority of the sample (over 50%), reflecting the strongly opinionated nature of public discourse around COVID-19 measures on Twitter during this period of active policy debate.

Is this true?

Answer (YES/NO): YES